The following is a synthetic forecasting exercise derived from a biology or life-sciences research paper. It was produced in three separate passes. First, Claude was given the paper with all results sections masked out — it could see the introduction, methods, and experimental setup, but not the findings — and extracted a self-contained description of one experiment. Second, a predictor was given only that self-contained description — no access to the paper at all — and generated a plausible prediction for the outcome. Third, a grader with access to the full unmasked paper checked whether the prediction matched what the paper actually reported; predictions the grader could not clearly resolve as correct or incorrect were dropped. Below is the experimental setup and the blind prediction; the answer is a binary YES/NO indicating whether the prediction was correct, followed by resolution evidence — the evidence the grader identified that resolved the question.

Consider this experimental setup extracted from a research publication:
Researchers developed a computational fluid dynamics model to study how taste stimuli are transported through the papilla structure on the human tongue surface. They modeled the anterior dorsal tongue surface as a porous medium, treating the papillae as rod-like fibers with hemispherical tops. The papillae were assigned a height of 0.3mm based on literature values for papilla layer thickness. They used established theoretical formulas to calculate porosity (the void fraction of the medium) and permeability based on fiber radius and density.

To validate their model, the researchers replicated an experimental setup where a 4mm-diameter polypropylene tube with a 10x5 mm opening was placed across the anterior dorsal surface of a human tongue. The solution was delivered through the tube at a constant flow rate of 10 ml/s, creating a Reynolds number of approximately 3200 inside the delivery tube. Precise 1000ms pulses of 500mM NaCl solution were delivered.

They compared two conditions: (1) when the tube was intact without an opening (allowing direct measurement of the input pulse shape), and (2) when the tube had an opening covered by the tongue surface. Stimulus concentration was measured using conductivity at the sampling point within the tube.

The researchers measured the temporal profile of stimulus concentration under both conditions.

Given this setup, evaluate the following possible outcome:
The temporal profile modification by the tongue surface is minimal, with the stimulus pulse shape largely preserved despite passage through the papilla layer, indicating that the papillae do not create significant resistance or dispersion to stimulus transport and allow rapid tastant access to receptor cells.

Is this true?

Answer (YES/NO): NO